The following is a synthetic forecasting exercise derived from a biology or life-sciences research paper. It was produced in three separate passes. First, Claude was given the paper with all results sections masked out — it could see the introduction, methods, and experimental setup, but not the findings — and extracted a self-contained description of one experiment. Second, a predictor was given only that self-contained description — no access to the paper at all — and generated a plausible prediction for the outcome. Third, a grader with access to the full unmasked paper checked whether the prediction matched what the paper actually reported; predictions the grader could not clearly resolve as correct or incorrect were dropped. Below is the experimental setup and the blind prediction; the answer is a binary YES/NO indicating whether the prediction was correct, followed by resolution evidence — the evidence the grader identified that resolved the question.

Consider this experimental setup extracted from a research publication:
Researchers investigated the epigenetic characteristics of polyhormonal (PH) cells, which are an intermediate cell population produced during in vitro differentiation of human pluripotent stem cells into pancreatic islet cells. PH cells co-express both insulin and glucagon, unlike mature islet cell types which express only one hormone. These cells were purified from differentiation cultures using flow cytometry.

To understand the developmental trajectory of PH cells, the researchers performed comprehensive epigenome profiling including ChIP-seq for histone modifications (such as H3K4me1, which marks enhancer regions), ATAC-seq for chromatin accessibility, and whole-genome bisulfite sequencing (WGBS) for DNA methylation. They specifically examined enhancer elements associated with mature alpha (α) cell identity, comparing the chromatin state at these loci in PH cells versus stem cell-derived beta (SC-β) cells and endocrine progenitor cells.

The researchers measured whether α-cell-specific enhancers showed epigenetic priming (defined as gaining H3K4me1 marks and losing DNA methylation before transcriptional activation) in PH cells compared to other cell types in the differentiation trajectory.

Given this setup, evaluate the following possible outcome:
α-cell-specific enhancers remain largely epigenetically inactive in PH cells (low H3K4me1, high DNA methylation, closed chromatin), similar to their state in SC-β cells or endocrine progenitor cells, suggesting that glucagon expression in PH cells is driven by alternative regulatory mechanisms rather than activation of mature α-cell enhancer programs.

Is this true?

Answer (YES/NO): NO